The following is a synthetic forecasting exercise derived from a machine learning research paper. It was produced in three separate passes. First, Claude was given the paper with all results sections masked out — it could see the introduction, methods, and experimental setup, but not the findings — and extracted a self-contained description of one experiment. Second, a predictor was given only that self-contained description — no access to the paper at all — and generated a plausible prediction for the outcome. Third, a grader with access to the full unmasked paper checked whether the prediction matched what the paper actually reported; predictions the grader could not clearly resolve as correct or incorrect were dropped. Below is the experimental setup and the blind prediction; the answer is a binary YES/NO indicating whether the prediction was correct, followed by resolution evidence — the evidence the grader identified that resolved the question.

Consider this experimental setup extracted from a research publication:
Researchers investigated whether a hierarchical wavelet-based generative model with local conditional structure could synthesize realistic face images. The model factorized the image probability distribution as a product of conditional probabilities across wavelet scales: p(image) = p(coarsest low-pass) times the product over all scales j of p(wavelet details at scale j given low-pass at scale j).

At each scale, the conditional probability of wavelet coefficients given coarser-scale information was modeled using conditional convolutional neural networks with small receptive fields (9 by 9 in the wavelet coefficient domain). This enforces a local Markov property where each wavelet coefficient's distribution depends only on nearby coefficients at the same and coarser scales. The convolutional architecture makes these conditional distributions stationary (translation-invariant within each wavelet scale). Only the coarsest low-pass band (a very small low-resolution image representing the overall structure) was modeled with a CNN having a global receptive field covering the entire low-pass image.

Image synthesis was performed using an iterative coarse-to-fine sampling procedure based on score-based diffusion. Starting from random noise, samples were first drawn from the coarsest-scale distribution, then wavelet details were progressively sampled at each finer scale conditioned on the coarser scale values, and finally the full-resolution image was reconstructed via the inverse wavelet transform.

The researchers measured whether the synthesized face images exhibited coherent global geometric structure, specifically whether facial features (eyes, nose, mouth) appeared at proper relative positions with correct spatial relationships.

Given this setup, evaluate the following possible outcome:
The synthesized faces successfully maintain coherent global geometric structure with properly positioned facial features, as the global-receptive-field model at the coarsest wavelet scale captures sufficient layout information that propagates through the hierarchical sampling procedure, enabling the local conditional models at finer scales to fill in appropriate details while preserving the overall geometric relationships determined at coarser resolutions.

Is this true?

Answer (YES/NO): YES